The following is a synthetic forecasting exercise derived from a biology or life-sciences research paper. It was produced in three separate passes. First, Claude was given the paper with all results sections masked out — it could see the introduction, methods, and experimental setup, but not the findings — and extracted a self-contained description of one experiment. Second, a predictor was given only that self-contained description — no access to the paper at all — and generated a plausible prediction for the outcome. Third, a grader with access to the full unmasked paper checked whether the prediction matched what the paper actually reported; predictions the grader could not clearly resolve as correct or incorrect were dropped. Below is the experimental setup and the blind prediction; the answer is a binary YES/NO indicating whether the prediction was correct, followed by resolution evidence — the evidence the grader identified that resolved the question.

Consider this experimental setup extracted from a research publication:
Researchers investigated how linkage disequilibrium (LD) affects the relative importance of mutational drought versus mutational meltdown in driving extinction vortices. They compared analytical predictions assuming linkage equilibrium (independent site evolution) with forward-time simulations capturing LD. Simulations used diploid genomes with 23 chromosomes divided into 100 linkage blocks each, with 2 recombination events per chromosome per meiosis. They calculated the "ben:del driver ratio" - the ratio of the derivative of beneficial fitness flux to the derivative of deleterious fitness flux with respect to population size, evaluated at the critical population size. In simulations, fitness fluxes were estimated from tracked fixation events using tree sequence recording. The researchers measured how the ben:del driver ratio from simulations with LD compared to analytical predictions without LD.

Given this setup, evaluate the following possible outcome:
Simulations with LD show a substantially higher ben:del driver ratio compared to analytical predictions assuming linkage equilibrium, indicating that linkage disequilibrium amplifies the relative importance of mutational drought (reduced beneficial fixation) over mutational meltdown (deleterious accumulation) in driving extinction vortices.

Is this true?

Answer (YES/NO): NO